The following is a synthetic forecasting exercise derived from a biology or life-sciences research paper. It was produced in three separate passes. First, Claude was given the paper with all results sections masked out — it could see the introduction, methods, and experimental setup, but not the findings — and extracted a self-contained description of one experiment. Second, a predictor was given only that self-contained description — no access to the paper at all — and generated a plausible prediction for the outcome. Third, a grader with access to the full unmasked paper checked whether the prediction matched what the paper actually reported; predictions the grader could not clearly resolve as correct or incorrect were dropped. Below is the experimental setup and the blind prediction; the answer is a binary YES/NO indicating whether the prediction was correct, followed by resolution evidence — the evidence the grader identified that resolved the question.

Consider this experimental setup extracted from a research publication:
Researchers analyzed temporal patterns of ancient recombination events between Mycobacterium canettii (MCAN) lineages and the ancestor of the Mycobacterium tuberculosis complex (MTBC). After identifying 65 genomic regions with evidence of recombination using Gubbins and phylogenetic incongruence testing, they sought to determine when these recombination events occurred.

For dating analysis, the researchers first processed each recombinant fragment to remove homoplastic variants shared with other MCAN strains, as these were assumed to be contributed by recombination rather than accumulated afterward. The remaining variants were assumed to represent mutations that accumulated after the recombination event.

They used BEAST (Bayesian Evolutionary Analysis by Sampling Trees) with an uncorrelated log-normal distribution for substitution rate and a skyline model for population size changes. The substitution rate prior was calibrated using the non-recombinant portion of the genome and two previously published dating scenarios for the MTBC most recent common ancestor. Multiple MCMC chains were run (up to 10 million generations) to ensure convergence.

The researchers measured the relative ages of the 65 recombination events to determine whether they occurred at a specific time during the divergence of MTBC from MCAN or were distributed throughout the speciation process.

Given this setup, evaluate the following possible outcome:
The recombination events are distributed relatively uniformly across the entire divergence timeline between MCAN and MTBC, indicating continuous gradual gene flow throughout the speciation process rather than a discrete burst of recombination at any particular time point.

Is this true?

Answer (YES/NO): NO